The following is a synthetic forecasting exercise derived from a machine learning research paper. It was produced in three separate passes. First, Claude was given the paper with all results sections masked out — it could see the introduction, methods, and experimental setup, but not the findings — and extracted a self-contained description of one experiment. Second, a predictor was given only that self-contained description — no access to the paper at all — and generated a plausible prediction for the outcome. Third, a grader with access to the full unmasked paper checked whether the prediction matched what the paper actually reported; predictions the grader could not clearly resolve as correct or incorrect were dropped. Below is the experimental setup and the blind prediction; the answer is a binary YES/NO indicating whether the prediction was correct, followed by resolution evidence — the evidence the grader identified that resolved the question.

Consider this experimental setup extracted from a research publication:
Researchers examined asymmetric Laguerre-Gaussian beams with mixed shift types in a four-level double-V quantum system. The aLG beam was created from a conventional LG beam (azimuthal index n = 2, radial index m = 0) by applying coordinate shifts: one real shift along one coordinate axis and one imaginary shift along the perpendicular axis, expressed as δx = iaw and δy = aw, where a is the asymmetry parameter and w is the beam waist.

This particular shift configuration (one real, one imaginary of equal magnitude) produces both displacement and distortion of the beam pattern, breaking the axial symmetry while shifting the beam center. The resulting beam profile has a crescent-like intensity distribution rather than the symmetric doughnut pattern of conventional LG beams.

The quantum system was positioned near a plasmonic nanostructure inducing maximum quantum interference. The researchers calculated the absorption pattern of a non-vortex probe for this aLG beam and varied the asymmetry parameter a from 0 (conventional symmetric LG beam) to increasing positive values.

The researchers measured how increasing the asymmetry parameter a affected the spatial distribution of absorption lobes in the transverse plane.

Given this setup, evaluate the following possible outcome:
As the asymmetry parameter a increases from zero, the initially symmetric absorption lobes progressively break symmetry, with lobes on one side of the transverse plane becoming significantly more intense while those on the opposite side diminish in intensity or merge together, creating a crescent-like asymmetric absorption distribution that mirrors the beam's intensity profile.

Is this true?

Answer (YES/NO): NO